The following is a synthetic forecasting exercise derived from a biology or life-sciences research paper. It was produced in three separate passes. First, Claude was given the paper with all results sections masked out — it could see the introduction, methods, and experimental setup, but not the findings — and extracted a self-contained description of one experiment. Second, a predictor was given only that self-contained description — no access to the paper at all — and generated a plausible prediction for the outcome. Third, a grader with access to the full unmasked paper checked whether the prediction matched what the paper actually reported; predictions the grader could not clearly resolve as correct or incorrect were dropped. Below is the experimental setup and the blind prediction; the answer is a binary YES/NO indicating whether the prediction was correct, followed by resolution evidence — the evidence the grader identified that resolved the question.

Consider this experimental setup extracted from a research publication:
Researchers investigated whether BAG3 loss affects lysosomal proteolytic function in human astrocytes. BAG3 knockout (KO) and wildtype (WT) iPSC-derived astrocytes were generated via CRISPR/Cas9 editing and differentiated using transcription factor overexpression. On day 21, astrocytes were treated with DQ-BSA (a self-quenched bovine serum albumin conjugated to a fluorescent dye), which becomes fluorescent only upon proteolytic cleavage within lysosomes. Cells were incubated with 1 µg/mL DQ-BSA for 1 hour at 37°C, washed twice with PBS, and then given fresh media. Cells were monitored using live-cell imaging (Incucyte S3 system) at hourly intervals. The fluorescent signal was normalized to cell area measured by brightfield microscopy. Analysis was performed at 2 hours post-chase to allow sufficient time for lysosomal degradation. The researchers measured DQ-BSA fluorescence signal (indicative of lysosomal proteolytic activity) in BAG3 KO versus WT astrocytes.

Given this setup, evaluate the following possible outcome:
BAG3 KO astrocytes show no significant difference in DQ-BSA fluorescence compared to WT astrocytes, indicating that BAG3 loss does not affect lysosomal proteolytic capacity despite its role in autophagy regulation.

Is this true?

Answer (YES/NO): NO